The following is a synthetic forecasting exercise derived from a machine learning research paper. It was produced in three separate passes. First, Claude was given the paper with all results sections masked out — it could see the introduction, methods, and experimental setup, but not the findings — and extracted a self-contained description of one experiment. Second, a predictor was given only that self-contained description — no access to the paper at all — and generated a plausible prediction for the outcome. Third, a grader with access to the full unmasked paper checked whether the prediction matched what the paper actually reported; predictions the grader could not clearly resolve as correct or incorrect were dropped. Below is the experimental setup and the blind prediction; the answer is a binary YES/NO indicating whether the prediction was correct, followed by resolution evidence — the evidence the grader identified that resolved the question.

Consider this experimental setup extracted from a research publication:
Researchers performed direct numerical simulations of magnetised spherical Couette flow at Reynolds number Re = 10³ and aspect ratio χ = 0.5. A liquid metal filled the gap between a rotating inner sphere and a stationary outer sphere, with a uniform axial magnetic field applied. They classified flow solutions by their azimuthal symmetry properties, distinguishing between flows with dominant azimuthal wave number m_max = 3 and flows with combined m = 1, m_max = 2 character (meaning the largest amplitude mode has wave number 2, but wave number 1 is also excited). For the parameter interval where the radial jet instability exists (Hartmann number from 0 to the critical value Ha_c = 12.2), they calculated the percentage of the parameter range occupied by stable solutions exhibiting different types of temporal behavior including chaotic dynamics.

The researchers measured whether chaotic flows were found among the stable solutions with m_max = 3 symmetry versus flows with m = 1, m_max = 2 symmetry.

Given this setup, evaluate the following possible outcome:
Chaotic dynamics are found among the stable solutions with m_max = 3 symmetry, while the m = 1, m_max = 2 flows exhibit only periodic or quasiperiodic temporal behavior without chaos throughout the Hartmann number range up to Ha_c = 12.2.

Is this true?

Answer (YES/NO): NO